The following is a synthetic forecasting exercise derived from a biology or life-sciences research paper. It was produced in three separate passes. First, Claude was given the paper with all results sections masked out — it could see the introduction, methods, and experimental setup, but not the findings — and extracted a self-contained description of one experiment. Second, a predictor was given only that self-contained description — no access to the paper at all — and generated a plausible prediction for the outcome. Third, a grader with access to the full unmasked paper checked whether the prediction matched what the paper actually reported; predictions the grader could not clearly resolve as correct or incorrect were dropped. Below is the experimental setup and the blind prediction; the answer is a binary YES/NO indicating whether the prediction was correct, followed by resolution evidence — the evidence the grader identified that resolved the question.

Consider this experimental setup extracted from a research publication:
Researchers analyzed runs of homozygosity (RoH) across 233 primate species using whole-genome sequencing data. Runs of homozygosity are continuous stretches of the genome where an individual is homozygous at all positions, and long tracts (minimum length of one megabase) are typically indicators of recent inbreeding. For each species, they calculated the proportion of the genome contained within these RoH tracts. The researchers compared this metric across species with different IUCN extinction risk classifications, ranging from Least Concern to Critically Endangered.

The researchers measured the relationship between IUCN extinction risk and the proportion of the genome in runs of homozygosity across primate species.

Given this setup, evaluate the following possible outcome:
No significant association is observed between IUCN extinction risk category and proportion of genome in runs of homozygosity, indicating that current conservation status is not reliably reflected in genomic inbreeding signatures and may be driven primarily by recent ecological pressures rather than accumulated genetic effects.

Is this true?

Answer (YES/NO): YES